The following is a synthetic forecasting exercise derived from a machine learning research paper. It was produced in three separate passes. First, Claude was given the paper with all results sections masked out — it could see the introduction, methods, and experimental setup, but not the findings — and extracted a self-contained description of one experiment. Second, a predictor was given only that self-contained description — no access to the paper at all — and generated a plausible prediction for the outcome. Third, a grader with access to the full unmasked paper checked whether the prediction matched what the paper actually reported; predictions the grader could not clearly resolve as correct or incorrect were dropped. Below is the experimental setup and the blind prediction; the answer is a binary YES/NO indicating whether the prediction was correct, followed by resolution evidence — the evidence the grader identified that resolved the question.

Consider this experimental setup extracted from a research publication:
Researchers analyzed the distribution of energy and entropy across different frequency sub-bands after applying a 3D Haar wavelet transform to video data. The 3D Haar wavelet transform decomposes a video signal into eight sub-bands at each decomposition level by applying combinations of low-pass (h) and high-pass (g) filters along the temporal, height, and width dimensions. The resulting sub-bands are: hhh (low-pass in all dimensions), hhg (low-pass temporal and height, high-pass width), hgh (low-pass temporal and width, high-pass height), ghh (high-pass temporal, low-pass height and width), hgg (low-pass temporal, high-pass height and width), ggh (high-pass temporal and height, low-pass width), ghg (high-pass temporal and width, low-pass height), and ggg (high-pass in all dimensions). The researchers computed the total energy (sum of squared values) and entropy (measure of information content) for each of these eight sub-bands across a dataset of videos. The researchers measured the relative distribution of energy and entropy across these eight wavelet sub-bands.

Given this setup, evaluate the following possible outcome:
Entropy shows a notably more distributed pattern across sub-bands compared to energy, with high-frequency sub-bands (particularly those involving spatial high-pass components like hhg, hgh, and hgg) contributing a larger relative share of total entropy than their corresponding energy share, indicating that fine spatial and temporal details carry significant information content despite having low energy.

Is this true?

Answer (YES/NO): NO